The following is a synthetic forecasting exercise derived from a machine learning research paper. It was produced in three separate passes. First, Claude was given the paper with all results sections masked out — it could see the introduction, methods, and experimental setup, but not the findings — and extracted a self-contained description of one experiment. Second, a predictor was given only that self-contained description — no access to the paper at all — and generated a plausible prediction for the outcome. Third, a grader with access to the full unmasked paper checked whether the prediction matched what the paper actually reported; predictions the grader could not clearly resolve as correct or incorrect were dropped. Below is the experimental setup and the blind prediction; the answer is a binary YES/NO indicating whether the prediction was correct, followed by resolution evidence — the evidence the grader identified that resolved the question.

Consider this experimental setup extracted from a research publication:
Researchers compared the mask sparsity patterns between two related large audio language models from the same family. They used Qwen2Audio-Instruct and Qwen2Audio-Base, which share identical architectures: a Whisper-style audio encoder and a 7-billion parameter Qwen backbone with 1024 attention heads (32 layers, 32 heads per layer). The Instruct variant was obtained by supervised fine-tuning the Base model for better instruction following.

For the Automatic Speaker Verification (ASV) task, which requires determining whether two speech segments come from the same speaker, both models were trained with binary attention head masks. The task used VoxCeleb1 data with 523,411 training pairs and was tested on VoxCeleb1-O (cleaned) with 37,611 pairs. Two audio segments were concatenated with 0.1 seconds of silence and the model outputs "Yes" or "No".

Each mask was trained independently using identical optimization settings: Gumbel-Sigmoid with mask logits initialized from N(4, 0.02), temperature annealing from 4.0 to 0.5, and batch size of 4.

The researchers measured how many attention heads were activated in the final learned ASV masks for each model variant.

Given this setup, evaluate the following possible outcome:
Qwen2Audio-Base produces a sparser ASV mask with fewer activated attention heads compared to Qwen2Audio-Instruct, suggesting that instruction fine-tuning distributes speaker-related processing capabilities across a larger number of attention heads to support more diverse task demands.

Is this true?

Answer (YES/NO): NO